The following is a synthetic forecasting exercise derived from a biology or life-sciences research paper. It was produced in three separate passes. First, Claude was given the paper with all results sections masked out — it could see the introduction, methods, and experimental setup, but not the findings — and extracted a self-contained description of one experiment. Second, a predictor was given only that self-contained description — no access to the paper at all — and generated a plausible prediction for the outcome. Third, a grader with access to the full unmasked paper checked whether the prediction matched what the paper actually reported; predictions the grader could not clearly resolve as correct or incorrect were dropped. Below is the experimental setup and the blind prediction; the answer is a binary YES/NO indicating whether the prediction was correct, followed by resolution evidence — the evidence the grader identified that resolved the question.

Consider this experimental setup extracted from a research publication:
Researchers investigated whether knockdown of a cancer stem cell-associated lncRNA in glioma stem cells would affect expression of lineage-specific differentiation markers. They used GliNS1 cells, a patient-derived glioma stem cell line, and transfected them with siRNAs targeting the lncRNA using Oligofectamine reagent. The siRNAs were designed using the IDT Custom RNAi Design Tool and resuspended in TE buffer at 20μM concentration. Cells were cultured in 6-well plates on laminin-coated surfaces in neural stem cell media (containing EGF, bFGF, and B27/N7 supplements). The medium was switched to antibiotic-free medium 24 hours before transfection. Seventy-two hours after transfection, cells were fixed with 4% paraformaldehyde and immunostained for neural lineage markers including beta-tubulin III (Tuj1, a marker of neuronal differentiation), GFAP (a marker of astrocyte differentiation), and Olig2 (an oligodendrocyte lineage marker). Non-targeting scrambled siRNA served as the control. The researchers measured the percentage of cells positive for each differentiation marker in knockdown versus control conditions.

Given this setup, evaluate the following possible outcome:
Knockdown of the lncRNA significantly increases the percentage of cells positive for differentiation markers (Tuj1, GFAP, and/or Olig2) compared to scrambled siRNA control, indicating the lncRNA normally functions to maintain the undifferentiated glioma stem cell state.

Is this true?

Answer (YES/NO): NO